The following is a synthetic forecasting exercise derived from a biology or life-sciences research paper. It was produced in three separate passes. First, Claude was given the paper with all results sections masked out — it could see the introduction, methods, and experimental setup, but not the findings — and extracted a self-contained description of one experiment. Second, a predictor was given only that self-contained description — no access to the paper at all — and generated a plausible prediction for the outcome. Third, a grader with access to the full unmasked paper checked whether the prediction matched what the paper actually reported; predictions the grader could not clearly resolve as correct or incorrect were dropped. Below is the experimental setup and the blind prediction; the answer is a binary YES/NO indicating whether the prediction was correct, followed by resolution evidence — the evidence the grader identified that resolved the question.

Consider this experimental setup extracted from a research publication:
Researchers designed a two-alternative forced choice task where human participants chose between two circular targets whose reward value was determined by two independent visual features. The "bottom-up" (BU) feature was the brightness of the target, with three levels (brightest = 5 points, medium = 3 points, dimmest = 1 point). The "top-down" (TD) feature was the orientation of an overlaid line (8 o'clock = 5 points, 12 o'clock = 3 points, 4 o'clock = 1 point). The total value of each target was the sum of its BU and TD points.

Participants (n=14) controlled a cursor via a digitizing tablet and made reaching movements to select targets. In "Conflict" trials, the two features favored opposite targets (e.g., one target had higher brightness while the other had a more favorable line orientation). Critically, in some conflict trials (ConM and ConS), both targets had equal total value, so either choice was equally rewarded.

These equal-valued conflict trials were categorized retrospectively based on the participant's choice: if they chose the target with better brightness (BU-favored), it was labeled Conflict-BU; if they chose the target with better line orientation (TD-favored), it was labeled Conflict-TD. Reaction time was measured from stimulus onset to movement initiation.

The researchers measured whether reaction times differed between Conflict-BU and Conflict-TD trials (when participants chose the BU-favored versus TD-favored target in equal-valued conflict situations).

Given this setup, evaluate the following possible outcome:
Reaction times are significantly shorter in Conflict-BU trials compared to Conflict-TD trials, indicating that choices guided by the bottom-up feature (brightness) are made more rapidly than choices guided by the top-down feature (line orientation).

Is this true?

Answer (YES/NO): NO